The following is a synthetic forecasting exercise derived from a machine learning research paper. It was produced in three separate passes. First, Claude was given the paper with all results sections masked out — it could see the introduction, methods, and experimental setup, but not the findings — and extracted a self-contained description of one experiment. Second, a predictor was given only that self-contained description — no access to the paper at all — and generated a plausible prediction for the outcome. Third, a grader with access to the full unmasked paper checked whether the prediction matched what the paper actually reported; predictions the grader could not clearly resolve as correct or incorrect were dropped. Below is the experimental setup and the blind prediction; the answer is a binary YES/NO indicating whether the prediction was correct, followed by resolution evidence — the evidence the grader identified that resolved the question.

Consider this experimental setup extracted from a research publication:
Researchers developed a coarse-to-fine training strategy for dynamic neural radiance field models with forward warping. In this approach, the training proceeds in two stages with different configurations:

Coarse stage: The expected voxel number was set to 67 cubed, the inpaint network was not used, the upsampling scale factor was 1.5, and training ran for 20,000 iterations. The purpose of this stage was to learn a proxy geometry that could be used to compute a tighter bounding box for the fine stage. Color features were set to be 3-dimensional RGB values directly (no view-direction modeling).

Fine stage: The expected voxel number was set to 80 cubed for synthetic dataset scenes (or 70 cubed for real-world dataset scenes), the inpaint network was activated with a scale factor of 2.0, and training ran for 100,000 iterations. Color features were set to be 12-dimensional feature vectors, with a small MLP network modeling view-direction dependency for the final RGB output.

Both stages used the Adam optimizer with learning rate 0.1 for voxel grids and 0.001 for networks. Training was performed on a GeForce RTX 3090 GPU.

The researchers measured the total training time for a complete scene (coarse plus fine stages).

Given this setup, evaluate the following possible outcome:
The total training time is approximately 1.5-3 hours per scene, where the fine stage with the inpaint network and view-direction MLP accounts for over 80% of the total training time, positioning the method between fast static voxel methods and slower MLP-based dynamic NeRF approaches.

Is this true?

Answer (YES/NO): NO